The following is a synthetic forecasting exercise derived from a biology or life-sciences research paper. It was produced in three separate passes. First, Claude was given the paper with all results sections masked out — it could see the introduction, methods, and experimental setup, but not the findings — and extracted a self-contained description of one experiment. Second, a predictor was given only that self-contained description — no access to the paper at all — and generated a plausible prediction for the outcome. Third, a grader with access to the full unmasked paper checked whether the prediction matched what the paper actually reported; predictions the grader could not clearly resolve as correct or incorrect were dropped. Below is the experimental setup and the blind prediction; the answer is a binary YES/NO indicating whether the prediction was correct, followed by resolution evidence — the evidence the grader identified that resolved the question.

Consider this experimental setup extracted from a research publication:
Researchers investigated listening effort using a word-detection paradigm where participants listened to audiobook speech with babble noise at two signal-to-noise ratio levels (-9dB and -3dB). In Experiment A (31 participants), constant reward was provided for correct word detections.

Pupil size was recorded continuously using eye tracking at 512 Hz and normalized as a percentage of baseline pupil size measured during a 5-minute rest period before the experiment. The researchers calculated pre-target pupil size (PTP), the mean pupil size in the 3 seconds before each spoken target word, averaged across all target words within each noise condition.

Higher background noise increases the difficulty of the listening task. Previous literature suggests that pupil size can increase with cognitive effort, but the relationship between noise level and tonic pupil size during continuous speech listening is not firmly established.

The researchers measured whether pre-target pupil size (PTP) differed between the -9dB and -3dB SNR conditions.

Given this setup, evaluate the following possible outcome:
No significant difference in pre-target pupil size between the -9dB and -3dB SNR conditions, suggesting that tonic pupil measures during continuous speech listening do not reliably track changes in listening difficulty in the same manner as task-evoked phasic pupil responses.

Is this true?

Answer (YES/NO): NO